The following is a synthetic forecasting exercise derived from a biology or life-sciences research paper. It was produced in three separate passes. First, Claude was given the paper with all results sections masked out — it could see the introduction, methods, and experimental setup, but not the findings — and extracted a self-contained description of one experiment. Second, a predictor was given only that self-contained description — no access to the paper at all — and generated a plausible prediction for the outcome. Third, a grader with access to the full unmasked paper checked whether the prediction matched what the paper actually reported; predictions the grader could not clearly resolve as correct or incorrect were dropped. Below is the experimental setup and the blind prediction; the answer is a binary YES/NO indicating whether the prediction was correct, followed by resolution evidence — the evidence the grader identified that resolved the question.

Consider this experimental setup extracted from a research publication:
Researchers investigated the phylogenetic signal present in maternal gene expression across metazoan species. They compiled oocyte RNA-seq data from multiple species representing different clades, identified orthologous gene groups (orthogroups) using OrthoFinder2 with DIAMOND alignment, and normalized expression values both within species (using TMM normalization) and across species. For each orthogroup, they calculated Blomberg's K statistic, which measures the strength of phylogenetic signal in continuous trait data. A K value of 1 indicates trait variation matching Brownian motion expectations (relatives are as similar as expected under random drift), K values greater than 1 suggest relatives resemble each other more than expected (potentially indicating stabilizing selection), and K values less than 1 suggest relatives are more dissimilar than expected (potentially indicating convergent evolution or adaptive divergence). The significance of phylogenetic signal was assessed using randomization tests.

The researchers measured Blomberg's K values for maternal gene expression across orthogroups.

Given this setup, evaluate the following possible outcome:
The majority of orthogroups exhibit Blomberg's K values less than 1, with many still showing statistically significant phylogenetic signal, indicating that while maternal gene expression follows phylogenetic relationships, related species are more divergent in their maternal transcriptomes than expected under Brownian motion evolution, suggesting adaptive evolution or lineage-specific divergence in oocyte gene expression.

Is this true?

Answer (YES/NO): YES